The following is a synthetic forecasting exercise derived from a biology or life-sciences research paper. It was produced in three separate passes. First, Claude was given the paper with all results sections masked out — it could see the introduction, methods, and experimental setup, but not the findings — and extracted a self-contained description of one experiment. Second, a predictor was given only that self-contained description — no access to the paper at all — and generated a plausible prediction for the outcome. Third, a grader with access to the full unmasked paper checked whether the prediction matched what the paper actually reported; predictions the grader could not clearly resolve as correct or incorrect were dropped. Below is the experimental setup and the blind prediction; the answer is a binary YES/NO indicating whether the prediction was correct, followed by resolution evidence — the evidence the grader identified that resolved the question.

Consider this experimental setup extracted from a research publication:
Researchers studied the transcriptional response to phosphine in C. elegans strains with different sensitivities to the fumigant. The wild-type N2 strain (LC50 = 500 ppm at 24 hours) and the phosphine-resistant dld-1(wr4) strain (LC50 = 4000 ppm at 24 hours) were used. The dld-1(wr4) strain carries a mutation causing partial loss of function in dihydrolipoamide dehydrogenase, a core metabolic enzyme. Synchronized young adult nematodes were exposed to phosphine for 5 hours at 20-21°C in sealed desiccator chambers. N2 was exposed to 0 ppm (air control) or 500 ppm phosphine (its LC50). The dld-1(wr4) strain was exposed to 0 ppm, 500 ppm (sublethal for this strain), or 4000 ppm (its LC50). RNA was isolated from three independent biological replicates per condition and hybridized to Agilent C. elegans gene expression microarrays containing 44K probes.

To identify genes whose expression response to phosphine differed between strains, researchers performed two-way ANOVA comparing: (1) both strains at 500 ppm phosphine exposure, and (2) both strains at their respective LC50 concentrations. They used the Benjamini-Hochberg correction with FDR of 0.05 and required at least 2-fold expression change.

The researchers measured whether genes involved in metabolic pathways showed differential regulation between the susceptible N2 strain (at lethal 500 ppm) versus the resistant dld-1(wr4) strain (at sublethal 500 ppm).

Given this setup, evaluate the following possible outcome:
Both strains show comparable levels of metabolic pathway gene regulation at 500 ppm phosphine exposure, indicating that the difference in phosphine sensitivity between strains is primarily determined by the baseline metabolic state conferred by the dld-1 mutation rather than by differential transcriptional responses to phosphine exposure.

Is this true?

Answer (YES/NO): NO